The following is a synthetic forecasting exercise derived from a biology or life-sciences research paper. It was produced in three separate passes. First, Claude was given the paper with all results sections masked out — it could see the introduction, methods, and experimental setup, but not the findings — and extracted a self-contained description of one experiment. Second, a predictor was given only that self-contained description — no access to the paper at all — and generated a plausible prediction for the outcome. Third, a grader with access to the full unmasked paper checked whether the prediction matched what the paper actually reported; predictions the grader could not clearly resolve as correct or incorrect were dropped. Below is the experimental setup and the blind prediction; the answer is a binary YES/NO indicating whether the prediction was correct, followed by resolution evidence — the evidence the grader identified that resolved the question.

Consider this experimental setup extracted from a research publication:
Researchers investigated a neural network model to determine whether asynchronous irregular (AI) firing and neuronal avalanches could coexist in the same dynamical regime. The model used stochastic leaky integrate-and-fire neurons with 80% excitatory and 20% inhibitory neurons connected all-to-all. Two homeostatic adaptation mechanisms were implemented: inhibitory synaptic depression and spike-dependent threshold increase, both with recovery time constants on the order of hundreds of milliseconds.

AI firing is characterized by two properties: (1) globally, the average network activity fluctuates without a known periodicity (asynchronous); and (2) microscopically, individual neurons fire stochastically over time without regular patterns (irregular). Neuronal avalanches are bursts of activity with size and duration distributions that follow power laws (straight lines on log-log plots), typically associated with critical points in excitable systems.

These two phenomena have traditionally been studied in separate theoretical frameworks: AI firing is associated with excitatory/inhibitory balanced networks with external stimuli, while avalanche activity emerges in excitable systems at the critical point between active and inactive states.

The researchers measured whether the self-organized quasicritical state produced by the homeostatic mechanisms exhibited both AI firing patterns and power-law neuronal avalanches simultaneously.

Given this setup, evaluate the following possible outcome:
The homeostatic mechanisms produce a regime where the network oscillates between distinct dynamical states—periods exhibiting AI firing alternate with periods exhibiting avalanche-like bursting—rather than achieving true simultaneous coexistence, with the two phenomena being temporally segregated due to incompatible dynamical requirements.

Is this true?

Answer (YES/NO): NO